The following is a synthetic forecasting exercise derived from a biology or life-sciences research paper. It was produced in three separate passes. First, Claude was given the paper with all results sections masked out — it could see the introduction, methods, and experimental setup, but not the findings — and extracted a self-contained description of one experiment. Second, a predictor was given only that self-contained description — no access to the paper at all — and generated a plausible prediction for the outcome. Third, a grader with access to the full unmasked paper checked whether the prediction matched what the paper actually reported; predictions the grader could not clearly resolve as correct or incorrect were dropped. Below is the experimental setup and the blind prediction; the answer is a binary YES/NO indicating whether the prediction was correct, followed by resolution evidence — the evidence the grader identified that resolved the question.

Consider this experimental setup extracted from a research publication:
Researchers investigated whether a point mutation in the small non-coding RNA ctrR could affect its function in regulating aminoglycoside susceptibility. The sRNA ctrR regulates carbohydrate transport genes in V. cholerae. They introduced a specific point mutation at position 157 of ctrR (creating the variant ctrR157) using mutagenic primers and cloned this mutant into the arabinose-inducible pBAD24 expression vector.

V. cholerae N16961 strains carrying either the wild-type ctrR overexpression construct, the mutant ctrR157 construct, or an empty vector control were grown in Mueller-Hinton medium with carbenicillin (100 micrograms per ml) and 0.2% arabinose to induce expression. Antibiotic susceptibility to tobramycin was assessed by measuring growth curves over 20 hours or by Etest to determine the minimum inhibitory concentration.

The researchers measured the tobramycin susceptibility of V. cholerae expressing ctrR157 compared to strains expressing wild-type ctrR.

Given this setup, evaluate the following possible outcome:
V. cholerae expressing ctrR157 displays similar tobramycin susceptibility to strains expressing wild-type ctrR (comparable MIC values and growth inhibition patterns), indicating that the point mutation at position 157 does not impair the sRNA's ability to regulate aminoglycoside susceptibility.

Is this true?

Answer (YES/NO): NO